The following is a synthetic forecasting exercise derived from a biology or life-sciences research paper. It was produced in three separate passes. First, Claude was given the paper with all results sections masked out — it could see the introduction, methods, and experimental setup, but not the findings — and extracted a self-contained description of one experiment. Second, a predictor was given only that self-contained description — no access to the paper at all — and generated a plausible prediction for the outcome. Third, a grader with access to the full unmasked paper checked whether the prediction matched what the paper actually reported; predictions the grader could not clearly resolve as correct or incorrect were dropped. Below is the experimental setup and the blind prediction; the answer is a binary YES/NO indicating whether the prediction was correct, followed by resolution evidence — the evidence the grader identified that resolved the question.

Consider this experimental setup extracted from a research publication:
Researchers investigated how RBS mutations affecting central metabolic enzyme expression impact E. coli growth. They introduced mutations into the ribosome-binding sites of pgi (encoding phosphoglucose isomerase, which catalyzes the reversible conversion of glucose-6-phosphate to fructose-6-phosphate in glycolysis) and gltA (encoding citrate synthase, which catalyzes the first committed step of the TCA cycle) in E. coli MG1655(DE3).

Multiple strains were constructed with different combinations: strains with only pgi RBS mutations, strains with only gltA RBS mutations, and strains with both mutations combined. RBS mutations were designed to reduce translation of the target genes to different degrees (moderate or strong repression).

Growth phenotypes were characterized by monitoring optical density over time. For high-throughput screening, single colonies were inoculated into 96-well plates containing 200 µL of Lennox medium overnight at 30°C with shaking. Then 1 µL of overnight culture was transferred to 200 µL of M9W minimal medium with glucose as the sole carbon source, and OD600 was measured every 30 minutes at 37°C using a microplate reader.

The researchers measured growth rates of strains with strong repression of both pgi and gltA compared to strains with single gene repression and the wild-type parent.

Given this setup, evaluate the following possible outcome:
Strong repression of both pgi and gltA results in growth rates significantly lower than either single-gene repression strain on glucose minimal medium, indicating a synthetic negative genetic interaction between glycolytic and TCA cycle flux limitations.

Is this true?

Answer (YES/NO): YES